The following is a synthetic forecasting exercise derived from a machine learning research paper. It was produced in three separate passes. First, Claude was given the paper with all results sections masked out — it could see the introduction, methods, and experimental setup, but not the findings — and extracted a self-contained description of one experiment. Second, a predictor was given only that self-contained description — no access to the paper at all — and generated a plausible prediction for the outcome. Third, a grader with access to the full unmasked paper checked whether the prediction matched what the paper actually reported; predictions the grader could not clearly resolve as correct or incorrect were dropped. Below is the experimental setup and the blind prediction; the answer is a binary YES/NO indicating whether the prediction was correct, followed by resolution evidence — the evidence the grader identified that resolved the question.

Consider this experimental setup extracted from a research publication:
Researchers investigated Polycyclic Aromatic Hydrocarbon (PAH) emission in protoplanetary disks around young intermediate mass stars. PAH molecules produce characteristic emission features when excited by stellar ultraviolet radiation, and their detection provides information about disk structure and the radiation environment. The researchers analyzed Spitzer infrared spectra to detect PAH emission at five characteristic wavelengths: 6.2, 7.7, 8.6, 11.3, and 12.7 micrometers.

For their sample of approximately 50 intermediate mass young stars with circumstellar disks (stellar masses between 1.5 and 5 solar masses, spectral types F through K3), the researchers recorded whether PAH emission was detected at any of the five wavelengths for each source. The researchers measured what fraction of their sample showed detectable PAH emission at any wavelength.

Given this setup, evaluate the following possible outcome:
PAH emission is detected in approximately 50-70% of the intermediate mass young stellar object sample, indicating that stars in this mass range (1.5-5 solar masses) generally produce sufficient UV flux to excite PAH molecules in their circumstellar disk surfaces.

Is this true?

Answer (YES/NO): NO